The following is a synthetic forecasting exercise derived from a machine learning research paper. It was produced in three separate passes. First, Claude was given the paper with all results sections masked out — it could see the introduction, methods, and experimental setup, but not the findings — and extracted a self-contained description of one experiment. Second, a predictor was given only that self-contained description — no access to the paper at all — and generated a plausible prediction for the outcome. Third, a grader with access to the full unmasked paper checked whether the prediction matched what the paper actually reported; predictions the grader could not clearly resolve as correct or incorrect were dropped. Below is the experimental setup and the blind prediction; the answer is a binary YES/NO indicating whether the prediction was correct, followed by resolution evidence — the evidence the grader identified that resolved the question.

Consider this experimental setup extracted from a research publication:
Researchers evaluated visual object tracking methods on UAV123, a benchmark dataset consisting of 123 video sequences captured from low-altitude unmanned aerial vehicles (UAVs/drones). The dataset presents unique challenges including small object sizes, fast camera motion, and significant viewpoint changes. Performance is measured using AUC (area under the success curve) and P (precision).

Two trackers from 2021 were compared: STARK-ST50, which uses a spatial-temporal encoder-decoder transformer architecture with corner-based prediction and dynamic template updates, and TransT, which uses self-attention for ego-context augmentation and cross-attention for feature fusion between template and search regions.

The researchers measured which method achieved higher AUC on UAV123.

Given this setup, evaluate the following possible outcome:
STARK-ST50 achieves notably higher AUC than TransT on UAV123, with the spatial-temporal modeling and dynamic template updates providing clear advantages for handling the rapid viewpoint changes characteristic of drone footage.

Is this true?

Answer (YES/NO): NO